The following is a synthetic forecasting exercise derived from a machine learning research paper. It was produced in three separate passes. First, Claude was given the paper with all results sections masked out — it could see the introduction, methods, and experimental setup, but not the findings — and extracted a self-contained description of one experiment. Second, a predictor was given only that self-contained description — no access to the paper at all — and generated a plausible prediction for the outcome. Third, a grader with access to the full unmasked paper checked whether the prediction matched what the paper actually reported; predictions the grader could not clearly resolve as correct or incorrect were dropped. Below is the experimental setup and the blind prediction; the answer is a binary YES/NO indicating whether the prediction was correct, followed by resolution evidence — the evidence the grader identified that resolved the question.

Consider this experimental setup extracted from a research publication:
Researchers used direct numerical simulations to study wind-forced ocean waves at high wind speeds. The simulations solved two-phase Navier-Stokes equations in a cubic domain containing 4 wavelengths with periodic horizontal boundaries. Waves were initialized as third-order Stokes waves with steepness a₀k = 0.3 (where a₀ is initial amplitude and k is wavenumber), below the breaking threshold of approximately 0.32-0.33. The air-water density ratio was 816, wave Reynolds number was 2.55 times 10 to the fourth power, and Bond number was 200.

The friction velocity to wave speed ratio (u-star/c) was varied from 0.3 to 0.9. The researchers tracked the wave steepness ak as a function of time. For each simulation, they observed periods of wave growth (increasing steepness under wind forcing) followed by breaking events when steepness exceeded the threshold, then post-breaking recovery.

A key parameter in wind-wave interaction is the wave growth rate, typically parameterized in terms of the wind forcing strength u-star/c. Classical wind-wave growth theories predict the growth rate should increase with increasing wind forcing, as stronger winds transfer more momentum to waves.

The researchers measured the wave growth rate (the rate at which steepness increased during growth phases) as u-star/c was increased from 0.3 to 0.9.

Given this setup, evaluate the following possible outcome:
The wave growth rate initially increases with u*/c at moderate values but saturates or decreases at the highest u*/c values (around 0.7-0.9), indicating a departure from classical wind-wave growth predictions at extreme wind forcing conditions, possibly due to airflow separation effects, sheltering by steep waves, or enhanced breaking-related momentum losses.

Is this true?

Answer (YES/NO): NO